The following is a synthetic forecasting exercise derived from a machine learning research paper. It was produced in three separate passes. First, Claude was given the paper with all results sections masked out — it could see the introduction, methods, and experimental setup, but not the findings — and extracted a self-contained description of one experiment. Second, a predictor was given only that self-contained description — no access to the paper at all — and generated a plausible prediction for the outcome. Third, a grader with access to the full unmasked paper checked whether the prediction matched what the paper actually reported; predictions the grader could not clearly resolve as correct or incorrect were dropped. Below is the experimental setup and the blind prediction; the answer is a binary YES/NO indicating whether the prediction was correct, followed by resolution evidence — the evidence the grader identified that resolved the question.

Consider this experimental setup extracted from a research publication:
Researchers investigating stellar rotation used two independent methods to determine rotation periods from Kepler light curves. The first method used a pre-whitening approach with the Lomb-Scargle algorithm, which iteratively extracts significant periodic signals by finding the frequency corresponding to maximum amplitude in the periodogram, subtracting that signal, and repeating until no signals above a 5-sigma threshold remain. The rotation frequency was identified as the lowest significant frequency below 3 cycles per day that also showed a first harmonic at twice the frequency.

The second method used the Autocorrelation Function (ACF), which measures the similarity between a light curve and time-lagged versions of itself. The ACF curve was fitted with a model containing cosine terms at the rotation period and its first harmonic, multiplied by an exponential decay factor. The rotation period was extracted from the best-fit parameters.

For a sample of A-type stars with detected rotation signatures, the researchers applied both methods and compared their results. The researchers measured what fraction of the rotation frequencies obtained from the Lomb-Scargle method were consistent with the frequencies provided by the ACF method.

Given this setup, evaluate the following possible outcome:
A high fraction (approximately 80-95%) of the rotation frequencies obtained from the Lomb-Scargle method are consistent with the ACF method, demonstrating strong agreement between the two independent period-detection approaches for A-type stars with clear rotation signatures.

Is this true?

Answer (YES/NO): NO